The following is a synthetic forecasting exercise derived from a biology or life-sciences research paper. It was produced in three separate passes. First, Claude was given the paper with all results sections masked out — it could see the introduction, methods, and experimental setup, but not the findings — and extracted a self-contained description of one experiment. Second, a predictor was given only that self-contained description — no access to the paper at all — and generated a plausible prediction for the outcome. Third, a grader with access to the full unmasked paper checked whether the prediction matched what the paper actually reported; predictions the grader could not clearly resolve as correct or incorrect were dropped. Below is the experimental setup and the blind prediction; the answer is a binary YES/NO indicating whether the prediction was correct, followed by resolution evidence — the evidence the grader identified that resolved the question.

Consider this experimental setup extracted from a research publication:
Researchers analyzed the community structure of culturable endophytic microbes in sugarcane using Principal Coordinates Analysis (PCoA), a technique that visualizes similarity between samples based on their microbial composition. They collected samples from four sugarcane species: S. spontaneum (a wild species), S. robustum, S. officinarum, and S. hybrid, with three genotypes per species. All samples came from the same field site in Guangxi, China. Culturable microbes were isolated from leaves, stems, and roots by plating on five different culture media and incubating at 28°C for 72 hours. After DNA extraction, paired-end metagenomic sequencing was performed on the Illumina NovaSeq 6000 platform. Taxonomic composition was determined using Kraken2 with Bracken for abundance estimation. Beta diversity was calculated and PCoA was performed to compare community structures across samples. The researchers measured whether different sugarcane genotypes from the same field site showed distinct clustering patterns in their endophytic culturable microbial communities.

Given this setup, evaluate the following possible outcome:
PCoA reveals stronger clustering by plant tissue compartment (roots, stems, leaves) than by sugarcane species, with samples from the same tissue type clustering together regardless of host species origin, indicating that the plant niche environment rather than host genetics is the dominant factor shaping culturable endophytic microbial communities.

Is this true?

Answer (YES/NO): NO